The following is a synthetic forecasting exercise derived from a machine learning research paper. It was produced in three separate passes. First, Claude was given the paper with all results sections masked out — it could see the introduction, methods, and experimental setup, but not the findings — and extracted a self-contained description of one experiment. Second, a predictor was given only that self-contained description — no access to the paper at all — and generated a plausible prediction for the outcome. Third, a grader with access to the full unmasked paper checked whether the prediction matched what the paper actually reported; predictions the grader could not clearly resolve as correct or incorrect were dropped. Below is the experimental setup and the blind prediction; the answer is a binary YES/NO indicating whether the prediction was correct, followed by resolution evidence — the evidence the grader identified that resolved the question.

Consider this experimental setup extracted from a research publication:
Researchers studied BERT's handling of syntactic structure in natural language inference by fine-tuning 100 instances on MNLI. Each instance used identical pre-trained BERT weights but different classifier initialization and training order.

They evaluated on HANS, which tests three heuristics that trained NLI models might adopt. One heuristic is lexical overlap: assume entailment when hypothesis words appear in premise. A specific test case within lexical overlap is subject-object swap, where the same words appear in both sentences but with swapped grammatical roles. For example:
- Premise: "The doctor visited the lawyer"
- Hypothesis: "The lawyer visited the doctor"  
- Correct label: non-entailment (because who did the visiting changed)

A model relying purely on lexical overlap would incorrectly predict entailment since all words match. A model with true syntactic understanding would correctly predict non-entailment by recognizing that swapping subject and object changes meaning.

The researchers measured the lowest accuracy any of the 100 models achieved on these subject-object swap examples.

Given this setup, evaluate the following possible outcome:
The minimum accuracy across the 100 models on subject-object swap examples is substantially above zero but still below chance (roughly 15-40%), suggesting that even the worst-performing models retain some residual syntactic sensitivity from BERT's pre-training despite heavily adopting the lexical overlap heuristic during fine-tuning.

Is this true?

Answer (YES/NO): NO